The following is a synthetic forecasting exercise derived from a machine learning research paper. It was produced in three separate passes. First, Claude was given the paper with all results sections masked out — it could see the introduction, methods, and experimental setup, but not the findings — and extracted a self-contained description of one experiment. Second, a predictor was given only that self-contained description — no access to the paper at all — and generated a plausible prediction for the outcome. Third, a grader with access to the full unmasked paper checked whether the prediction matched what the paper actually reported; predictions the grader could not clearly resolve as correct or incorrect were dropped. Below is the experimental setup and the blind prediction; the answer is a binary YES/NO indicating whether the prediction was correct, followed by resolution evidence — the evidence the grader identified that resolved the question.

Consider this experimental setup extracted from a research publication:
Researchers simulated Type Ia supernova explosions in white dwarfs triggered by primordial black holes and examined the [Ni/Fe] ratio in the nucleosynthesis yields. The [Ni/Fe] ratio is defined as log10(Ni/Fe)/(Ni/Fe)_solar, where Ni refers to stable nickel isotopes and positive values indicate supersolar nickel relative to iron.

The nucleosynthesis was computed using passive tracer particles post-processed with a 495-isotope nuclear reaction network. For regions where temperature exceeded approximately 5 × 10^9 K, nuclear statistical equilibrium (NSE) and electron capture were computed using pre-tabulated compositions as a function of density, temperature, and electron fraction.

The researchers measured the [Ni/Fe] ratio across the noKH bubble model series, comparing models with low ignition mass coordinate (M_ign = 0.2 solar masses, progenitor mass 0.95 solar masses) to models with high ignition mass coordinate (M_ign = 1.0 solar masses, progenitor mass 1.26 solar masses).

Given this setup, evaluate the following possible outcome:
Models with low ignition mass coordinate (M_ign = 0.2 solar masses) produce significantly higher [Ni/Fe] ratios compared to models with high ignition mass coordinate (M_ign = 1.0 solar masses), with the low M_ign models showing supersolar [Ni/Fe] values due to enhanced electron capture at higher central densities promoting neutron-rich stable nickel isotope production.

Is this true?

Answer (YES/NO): NO